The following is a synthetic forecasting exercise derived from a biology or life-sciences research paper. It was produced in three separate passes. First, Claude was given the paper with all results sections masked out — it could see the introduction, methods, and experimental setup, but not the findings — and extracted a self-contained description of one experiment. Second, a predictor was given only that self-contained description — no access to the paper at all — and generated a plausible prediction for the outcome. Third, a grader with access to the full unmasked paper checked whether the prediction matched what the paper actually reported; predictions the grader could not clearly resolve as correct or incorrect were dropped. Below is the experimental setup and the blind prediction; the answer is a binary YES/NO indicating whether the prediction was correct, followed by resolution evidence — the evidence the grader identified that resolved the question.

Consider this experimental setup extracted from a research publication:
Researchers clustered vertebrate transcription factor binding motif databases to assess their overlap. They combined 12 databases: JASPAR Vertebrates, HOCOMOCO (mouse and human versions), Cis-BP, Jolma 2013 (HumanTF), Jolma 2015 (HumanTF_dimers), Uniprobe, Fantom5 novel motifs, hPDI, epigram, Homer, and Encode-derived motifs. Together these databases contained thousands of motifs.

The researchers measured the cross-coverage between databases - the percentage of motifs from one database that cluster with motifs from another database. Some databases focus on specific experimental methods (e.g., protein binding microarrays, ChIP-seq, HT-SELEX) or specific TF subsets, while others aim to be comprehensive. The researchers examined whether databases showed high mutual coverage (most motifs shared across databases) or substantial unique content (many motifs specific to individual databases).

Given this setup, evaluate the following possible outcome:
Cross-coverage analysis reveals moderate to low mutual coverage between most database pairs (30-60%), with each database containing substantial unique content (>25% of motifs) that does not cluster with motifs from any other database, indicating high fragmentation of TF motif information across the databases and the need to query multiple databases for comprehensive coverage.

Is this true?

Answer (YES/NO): NO